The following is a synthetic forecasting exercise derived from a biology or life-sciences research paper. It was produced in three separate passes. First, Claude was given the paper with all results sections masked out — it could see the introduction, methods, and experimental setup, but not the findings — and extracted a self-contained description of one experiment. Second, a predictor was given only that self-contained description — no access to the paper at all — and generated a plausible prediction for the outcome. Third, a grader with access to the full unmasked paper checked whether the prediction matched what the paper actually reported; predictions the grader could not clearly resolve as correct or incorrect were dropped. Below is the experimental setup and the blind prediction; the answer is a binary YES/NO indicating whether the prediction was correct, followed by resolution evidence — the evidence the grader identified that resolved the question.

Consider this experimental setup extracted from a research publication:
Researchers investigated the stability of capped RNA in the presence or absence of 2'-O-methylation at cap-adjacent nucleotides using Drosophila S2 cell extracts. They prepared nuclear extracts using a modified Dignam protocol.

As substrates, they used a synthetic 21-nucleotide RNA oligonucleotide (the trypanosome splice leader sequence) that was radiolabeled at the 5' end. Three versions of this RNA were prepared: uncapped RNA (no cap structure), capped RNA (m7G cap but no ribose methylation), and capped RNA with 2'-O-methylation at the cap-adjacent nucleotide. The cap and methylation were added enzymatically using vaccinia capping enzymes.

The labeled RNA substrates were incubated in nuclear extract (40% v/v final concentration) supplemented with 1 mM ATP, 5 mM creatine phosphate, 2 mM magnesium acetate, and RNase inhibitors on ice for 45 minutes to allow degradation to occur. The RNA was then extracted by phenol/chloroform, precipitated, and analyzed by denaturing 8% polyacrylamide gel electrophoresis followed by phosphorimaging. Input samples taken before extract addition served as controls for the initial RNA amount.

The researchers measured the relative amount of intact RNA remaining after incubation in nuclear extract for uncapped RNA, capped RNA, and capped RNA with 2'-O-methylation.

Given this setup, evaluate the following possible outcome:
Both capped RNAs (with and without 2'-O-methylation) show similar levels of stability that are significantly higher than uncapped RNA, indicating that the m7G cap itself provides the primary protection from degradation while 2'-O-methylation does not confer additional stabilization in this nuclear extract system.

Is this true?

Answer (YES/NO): YES